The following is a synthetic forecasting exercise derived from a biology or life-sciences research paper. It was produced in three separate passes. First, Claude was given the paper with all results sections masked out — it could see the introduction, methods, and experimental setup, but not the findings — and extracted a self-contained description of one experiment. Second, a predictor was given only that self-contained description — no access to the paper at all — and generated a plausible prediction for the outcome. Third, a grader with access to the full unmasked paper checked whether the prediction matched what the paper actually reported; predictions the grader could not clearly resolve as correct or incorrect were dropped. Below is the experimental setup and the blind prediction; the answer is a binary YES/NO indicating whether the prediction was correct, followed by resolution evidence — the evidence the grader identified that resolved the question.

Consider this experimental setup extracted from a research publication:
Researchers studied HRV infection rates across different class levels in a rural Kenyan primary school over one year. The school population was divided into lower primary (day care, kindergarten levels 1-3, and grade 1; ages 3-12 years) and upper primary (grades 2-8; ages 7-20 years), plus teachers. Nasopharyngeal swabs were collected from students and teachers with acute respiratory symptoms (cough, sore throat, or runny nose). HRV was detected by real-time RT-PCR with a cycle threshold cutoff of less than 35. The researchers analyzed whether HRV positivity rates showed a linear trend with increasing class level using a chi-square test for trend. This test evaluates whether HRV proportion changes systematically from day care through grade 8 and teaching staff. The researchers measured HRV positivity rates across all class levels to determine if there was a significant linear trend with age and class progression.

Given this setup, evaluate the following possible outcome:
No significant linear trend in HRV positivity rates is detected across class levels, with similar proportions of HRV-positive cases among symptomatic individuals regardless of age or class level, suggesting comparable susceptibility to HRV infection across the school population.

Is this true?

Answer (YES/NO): NO